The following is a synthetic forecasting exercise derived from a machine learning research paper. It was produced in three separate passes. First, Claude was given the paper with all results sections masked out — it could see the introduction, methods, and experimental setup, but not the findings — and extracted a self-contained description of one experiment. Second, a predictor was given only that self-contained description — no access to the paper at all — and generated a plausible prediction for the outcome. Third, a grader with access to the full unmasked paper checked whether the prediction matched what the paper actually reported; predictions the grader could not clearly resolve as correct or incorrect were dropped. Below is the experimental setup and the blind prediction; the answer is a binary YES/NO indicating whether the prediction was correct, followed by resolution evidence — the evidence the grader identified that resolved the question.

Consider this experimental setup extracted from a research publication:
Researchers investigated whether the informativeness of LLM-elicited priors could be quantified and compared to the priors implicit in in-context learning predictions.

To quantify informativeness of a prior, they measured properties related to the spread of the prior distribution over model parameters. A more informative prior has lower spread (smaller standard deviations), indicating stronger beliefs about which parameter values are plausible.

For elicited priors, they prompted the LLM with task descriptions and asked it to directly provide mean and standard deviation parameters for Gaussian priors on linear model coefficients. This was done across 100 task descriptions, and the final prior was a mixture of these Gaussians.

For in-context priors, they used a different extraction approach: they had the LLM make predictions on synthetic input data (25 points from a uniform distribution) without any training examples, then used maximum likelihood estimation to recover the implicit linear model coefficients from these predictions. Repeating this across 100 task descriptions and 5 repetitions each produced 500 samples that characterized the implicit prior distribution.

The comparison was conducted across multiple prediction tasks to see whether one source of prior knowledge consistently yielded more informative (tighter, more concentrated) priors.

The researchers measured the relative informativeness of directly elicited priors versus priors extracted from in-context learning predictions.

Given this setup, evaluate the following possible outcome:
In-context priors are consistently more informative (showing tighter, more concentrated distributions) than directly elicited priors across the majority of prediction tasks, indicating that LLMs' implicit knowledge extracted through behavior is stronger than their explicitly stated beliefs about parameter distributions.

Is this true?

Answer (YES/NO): NO